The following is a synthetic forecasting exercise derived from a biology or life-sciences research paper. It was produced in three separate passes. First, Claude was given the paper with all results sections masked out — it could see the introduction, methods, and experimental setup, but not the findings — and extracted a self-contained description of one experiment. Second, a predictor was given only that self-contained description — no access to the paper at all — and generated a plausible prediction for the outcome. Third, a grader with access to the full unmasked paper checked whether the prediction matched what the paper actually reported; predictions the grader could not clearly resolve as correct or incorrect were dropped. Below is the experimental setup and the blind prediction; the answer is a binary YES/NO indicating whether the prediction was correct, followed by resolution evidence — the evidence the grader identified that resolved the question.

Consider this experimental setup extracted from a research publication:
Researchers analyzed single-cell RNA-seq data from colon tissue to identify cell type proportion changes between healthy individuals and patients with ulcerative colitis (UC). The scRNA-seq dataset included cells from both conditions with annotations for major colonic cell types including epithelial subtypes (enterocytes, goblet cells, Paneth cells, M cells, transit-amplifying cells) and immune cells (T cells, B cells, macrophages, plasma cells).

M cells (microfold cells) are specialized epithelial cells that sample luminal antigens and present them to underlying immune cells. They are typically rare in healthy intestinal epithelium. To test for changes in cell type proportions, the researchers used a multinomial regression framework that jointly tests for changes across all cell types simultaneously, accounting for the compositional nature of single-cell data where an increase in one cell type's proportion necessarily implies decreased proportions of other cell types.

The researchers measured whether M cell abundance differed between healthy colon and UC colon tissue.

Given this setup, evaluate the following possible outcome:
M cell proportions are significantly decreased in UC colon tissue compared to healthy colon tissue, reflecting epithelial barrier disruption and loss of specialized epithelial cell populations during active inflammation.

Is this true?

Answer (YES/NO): NO